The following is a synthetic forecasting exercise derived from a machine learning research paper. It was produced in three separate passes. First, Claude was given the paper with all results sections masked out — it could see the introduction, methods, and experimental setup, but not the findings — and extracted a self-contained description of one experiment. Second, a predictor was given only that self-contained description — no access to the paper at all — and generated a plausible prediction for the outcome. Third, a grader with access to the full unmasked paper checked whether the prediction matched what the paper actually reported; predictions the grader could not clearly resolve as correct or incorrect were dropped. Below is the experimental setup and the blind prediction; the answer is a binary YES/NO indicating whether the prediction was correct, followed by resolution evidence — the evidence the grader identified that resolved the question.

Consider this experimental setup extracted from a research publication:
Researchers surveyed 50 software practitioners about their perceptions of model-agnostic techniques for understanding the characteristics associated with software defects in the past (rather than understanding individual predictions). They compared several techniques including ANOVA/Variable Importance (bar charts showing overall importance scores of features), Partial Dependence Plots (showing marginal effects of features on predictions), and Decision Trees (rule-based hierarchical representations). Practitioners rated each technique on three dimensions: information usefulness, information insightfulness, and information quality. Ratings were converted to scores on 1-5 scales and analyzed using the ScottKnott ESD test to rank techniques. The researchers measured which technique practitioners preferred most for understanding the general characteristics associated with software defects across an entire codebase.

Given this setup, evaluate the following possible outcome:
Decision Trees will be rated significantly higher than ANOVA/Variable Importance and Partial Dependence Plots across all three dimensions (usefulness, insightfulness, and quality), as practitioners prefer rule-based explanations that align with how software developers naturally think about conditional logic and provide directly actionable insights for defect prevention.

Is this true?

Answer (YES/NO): NO